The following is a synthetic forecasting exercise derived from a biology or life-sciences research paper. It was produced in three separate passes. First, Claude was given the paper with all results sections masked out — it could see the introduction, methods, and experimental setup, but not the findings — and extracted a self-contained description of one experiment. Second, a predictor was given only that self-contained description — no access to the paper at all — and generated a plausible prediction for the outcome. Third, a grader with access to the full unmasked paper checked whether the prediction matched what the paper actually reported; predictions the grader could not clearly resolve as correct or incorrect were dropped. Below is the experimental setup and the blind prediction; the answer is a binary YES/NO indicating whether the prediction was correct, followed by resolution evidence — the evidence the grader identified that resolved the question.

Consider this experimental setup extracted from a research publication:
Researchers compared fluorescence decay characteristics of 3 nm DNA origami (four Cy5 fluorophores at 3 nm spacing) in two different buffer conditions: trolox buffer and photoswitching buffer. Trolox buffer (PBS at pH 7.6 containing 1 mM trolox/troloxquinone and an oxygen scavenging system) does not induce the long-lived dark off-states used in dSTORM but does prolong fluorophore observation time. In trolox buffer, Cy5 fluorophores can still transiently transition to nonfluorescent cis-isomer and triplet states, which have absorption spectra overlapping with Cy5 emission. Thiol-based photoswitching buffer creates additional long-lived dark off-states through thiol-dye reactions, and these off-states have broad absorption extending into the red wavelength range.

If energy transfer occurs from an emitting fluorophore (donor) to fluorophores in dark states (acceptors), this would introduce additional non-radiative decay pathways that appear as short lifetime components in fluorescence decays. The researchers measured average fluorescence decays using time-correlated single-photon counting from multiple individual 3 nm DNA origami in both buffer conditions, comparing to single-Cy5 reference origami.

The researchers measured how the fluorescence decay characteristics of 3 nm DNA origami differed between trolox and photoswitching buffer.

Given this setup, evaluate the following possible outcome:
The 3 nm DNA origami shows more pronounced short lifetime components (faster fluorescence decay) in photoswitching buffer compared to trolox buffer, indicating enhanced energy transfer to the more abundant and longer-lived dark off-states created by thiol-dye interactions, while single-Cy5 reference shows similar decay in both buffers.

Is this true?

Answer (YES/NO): YES